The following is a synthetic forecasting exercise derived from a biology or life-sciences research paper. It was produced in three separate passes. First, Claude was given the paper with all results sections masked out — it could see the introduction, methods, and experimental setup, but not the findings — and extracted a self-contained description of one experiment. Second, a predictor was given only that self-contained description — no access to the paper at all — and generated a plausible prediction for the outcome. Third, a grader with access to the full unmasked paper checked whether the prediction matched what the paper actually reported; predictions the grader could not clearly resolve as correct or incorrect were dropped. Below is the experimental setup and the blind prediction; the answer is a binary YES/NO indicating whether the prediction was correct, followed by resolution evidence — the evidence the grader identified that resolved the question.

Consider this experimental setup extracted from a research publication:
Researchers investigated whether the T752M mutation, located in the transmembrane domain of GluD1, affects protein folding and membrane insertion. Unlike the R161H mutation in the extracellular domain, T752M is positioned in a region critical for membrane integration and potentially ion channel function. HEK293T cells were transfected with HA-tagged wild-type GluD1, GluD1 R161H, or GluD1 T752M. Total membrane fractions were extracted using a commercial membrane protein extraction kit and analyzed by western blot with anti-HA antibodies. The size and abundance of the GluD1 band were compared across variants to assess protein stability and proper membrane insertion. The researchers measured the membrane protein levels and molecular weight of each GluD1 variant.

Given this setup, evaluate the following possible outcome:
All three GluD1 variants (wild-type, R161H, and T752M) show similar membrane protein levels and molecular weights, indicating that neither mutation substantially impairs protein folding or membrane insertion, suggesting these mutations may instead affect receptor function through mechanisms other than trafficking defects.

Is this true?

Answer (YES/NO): YES